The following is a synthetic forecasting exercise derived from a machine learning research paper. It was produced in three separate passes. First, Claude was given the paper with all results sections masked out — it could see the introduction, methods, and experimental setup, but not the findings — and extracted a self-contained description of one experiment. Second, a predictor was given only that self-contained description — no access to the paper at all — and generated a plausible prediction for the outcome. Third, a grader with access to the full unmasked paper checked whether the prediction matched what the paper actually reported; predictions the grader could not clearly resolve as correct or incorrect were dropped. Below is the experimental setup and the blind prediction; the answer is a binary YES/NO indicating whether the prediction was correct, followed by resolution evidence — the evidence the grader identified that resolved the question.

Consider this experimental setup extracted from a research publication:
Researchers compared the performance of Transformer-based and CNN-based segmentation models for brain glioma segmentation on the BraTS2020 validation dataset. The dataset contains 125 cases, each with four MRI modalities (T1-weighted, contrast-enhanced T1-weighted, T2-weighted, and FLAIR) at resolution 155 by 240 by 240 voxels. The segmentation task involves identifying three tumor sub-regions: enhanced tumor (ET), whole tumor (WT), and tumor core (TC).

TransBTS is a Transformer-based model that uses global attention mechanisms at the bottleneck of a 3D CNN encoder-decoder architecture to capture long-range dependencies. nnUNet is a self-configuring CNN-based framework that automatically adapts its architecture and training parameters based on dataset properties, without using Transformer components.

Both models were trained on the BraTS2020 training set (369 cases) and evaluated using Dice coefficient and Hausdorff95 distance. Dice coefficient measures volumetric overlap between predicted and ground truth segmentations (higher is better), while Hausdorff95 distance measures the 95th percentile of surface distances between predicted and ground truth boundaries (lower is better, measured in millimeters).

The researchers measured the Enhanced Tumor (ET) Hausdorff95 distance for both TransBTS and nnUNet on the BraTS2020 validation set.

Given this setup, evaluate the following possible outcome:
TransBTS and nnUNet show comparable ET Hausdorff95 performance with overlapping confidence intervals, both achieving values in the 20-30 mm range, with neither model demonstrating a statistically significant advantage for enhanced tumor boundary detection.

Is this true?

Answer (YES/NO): NO